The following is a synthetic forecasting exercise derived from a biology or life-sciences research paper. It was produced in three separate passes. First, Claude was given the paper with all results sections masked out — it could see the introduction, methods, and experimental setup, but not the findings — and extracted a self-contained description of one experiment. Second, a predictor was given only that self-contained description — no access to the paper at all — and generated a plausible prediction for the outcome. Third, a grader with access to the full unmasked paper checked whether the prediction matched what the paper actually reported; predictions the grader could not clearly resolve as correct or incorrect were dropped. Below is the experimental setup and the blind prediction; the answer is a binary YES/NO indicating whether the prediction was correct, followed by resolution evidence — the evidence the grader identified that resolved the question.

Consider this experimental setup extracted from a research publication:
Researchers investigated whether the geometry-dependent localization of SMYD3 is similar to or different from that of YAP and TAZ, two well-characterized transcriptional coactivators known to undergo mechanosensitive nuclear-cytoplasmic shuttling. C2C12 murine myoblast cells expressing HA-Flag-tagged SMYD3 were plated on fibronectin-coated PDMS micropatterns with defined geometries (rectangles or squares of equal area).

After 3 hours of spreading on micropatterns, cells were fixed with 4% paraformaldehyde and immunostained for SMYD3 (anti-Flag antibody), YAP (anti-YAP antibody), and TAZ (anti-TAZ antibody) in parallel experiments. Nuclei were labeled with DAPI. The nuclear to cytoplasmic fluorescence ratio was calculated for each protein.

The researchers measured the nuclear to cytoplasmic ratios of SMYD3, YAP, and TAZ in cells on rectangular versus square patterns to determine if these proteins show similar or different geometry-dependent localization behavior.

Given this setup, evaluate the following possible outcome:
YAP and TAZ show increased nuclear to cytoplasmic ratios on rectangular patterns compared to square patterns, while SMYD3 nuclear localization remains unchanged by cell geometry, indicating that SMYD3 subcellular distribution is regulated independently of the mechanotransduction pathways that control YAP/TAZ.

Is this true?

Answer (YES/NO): NO